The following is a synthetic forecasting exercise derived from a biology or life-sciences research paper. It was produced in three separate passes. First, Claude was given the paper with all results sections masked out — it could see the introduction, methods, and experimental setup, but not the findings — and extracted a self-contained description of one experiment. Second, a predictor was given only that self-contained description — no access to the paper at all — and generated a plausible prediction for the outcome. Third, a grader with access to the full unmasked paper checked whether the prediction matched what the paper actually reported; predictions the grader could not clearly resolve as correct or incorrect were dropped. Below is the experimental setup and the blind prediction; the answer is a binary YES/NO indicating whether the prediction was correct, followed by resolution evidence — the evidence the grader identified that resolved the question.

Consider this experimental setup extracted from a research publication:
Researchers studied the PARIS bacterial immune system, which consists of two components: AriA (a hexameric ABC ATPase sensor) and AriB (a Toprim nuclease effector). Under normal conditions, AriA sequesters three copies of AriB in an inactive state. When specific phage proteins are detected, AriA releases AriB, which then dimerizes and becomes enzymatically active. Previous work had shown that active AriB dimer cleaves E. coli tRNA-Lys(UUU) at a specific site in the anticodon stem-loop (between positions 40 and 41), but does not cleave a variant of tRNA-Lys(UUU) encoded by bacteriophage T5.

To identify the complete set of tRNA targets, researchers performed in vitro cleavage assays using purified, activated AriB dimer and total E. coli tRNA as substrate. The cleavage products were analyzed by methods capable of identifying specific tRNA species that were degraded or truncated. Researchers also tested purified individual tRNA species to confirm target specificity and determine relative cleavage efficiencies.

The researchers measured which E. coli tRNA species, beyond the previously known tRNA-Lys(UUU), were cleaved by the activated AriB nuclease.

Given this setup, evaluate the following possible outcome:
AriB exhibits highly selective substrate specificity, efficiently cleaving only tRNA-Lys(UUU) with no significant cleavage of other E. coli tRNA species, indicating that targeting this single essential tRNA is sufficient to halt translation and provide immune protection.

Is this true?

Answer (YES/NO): NO